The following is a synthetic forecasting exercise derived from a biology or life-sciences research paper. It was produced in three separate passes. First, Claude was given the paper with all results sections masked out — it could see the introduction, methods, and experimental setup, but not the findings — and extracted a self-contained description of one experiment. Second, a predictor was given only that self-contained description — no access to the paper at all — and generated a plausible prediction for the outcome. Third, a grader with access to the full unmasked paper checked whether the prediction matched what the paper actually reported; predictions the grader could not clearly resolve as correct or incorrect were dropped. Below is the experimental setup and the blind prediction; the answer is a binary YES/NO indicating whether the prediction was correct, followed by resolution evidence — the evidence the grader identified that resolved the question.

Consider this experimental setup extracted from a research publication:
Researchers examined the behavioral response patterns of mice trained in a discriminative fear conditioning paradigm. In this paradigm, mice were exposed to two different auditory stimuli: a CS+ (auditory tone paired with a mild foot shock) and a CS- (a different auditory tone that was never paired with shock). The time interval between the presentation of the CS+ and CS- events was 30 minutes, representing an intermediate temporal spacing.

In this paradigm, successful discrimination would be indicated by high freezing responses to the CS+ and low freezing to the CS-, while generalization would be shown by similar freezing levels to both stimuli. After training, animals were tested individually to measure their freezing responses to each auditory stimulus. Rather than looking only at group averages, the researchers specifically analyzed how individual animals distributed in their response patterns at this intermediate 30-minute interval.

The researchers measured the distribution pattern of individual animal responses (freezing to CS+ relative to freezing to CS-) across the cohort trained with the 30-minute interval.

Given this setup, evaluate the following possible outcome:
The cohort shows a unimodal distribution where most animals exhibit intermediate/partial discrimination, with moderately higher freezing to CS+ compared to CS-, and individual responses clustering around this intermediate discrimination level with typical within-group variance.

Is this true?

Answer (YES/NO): NO